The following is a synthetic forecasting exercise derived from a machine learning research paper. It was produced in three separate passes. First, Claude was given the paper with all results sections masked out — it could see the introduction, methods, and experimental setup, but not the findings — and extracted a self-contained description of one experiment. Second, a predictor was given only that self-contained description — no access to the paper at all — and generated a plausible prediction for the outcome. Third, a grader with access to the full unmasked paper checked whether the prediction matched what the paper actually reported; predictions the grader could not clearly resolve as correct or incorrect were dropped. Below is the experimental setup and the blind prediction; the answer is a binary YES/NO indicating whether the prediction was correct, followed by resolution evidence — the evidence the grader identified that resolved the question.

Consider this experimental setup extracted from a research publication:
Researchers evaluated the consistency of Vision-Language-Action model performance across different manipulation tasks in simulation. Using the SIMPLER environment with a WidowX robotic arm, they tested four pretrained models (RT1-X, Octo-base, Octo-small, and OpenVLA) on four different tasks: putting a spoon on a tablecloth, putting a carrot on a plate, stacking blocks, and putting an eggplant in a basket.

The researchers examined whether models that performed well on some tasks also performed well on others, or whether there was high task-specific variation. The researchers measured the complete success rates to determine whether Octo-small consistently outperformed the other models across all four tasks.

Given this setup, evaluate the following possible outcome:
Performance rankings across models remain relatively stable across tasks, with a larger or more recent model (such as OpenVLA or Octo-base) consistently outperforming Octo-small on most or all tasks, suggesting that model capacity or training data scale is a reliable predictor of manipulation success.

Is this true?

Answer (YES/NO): NO